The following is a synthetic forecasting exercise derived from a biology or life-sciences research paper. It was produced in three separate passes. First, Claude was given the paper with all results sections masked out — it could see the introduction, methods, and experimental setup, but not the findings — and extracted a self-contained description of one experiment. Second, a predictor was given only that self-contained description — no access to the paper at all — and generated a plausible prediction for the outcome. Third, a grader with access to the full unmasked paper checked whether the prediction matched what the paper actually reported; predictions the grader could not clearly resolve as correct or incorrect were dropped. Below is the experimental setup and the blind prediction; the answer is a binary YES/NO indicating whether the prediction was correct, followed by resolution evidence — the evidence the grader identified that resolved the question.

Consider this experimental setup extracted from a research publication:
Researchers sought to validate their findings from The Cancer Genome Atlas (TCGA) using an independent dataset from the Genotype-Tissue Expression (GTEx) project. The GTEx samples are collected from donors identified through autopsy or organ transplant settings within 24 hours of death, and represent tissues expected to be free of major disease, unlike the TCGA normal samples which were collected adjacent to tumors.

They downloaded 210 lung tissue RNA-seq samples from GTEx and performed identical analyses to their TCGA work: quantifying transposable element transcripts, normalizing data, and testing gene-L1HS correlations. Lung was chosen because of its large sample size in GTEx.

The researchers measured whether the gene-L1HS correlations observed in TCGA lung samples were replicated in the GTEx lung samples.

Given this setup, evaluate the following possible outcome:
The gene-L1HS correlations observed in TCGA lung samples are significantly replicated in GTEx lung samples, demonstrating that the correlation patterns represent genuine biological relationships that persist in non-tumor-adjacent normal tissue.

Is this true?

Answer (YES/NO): NO